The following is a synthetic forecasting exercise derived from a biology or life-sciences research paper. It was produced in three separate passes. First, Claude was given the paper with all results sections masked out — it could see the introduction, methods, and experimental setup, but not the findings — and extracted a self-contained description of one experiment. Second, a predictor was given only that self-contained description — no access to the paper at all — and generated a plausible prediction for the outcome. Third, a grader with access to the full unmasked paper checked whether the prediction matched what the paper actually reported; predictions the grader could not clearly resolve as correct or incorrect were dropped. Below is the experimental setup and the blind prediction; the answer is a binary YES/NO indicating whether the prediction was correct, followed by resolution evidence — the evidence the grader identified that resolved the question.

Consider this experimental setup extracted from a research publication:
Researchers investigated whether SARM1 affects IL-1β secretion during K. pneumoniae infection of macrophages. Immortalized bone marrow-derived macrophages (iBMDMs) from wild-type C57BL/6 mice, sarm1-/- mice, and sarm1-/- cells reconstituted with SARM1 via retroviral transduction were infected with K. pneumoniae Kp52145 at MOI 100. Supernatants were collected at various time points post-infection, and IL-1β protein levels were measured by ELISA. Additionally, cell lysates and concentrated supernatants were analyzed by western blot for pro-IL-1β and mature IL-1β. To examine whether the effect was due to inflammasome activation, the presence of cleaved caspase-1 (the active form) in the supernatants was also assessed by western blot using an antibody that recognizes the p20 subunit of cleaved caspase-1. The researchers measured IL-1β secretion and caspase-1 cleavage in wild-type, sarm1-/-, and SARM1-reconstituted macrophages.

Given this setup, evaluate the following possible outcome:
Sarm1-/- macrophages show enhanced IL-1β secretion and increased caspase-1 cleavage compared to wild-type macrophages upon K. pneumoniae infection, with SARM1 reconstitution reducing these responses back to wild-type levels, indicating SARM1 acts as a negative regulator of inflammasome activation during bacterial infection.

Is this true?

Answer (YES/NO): YES